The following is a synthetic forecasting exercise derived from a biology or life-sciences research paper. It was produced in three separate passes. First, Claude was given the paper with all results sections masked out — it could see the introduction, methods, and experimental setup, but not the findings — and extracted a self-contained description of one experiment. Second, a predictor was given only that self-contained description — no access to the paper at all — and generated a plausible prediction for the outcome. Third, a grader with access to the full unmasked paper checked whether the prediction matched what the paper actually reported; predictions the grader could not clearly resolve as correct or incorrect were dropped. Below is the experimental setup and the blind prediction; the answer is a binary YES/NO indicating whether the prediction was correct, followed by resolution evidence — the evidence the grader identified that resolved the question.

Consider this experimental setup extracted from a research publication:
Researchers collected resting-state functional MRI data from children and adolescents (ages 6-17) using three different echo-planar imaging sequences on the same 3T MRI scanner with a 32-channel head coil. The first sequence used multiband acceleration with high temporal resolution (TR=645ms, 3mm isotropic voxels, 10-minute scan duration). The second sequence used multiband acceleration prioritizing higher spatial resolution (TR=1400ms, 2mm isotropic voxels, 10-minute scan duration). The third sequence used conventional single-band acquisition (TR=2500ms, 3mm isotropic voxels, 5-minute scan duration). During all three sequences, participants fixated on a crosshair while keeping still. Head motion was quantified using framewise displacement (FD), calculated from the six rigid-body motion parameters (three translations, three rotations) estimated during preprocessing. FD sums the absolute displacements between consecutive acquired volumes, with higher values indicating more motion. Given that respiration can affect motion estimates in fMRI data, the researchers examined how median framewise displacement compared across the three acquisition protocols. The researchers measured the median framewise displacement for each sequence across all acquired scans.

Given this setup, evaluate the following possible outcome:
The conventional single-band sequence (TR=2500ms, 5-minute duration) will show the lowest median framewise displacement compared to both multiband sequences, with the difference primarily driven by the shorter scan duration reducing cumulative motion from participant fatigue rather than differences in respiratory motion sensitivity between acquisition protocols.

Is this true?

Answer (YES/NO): NO